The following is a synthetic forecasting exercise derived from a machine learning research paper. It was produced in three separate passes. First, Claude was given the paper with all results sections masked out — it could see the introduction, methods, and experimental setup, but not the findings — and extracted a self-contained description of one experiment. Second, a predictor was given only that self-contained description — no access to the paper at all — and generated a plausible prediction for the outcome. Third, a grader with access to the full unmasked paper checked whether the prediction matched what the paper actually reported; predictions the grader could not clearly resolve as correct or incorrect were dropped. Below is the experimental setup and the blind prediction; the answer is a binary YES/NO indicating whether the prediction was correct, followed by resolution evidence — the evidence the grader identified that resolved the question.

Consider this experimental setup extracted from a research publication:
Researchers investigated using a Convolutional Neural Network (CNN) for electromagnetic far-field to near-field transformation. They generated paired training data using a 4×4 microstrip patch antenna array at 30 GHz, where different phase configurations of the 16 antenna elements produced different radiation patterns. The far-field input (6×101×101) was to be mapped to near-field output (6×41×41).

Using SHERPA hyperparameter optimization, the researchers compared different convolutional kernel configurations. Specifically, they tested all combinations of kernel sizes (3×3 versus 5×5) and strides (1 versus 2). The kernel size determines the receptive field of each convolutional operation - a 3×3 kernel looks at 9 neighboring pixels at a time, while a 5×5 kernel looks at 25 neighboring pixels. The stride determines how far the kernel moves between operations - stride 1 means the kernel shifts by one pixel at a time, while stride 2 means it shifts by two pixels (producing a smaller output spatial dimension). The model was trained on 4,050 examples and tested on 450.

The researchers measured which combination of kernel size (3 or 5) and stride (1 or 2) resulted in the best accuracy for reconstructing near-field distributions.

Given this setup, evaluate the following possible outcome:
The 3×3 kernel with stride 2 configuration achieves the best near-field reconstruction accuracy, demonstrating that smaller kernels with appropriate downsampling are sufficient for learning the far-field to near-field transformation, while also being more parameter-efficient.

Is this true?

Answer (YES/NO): NO